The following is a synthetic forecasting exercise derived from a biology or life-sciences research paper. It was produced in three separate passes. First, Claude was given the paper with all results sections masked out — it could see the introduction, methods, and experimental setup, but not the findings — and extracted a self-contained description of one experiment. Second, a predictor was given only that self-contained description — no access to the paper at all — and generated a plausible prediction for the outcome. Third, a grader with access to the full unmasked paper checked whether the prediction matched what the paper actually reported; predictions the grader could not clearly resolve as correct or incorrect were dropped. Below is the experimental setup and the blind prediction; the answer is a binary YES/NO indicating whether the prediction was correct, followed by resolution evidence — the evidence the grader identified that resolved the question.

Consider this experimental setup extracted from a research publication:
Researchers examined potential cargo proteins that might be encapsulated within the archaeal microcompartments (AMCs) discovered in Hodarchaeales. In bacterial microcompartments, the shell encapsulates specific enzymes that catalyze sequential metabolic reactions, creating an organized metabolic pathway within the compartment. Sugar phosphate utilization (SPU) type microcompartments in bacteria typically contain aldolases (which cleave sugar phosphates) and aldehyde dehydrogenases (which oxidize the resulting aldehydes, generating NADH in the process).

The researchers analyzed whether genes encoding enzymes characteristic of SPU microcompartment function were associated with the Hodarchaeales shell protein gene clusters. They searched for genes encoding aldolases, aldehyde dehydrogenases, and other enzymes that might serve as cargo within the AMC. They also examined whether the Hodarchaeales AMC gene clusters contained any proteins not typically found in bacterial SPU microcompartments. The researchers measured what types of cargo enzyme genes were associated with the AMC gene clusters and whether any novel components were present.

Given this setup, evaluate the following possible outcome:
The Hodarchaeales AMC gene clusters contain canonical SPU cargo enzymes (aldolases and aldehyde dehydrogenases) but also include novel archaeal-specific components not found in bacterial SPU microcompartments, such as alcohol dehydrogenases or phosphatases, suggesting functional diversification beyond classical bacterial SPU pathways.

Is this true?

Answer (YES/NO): NO